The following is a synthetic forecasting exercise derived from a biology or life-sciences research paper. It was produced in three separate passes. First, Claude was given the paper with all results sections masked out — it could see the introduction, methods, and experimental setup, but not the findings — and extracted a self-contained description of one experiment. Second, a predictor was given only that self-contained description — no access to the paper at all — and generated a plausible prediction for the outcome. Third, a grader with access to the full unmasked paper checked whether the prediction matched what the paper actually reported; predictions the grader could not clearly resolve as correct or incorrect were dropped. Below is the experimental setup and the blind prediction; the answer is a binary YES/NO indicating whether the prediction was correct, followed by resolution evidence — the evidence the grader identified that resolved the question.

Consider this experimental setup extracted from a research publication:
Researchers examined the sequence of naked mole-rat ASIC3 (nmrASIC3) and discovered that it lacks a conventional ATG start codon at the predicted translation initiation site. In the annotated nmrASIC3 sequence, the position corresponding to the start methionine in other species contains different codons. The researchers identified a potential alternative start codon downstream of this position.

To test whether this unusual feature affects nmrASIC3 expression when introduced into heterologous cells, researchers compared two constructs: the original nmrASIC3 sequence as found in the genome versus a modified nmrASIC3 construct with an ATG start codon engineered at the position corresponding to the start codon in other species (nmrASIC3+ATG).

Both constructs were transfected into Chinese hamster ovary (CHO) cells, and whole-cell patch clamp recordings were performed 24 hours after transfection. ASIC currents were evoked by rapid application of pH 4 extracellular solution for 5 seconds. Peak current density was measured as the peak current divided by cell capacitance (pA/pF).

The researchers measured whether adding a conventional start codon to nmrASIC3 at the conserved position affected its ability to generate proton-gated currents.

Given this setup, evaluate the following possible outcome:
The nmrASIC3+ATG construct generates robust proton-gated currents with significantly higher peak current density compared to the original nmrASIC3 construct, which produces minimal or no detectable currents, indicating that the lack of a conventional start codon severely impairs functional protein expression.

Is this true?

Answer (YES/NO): NO